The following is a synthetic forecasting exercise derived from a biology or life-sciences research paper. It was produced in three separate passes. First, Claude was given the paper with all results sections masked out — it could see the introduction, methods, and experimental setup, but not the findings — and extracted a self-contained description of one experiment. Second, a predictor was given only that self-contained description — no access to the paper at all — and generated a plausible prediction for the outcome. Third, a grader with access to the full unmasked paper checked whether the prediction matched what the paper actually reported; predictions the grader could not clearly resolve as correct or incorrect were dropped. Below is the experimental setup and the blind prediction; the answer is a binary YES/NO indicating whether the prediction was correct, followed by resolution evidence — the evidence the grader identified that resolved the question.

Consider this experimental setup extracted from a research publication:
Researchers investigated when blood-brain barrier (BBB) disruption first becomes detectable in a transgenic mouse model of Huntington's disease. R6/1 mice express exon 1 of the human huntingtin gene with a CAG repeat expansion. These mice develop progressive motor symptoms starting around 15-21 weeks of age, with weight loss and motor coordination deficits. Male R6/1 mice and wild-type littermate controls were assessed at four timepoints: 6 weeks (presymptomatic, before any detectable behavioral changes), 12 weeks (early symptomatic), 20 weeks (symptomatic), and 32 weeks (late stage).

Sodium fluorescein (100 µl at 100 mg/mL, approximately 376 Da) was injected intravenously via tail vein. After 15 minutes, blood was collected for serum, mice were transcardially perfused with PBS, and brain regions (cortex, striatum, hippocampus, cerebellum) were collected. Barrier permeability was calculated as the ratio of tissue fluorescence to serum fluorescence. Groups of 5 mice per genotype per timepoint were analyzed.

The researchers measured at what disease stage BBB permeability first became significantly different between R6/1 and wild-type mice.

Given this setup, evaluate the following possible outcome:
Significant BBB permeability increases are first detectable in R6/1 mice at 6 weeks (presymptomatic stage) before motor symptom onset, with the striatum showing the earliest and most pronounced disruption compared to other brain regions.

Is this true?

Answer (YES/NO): NO